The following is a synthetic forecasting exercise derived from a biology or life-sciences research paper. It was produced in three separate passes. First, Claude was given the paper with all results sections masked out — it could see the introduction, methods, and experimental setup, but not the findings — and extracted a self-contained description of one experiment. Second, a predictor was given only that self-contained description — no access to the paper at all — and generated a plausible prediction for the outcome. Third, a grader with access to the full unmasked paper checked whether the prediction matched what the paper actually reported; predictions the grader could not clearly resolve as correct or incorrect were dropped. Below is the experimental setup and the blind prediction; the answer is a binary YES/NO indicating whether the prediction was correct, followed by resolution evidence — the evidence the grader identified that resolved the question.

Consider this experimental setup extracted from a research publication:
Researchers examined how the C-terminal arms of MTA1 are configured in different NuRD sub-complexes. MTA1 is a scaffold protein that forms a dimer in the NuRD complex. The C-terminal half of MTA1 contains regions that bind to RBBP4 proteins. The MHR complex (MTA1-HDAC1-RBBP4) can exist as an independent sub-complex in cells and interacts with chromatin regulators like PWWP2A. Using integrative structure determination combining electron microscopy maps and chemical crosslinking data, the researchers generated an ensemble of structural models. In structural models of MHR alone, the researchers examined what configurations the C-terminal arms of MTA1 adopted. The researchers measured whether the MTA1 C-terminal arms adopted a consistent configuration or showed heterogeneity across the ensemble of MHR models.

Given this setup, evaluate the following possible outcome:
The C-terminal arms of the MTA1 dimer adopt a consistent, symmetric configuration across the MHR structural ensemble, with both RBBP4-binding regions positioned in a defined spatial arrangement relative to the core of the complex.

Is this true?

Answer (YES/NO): NO